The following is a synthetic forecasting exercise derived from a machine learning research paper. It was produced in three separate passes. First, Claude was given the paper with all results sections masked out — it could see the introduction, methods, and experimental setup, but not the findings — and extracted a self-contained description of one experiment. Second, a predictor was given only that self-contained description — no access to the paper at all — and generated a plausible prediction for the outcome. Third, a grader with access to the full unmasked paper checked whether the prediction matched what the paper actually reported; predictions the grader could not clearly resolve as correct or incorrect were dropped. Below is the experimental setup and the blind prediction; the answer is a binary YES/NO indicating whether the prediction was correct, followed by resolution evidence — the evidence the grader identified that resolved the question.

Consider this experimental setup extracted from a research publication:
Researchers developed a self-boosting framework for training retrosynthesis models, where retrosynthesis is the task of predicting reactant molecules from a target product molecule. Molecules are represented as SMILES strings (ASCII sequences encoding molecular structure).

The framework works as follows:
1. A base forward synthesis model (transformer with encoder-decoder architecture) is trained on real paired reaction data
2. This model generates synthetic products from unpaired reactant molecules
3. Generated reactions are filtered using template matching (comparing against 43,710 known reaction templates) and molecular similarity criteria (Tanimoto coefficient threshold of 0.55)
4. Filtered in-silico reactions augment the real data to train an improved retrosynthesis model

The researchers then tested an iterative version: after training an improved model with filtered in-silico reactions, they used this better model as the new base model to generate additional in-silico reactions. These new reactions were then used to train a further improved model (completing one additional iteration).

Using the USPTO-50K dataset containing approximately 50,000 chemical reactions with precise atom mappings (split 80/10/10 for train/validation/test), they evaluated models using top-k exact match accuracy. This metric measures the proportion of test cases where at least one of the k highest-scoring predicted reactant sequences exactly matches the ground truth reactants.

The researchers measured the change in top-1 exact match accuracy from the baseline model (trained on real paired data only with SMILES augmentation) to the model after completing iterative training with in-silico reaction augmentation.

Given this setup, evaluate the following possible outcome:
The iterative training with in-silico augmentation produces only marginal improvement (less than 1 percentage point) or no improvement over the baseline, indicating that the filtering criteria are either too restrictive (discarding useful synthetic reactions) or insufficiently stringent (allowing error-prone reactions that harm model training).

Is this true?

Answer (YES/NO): NO